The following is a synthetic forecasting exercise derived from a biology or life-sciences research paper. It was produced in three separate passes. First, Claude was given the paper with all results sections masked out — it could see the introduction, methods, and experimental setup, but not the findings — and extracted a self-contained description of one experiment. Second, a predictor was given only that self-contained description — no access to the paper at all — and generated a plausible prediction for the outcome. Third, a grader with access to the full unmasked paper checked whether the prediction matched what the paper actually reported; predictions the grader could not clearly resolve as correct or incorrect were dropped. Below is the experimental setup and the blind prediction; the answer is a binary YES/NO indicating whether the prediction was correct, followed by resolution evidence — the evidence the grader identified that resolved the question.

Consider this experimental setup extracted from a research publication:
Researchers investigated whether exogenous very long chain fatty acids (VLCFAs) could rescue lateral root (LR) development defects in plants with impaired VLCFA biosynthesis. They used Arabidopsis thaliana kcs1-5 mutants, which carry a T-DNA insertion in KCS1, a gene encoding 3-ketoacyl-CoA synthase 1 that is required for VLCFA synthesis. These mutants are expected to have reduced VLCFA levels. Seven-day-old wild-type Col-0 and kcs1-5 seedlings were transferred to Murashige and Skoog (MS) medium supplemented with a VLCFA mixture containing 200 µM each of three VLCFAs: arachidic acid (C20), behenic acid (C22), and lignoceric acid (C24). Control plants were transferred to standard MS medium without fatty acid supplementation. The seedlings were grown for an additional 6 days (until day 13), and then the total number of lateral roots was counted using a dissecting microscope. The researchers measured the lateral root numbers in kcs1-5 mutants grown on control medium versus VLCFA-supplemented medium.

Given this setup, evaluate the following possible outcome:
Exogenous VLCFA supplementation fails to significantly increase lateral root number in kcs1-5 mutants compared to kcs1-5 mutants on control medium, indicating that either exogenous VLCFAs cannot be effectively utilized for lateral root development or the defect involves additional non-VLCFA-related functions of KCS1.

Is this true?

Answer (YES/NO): NO